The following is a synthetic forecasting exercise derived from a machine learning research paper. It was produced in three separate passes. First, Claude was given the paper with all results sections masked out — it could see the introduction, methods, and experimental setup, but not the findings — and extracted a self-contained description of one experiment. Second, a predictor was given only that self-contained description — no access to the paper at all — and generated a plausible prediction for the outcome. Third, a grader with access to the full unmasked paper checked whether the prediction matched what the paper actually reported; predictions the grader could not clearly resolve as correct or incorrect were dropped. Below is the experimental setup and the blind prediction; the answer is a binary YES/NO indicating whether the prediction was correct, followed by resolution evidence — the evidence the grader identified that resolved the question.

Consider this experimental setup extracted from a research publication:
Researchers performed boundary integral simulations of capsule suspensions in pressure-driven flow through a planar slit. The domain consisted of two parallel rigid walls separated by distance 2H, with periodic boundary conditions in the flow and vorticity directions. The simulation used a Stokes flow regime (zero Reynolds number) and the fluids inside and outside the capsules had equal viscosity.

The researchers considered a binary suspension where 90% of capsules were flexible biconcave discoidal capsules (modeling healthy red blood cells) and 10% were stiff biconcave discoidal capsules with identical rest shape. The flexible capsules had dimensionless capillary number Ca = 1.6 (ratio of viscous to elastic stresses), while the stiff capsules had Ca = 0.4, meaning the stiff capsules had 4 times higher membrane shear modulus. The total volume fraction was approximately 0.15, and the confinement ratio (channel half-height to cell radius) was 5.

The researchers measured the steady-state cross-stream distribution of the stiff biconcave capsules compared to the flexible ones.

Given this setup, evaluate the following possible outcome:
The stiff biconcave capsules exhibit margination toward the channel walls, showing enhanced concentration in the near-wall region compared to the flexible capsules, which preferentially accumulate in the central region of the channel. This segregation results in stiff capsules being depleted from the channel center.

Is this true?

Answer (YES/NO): YES